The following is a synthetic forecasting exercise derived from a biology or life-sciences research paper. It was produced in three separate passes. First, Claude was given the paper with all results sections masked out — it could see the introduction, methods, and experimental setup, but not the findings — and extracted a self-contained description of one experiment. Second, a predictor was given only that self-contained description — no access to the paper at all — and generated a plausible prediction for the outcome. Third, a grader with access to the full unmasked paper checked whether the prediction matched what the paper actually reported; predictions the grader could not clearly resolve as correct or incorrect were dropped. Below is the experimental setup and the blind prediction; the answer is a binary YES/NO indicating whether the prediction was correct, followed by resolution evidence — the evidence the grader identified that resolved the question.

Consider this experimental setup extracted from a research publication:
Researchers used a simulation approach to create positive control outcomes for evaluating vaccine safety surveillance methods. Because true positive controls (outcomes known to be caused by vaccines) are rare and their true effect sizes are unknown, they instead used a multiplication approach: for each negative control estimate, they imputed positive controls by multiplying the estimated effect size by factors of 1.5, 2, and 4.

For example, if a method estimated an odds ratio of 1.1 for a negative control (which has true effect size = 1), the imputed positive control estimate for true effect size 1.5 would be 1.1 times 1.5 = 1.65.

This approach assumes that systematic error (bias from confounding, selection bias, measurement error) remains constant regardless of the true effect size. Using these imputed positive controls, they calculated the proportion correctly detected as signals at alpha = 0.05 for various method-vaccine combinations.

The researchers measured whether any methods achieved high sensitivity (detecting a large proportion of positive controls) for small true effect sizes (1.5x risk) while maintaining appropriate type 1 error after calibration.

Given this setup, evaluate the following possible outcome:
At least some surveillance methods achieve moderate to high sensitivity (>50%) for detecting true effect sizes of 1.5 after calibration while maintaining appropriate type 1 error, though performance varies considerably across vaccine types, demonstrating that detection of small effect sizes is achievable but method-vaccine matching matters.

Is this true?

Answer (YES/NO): NO